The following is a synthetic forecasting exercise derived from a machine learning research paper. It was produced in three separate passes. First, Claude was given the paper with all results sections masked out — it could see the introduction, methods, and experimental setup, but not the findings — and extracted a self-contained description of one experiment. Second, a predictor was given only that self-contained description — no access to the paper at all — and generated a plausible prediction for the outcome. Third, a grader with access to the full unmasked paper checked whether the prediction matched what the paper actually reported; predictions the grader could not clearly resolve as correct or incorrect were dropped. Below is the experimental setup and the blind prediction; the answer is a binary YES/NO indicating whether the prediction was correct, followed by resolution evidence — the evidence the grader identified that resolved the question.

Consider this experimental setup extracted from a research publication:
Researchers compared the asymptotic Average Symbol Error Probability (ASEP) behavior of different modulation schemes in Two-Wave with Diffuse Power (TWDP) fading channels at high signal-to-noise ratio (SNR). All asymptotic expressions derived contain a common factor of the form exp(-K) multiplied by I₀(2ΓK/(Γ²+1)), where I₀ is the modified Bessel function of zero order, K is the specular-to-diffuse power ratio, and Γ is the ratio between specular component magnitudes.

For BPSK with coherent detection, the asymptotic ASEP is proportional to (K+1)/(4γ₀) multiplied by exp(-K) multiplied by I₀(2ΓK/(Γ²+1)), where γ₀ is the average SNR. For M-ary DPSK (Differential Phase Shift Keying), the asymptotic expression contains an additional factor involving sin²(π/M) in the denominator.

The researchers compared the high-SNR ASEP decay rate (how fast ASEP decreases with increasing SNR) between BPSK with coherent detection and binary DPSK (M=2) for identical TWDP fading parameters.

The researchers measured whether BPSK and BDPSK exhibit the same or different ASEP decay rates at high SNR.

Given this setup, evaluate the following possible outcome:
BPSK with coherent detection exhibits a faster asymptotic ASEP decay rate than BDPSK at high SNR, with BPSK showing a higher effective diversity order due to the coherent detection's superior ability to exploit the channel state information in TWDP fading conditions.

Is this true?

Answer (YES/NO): NO